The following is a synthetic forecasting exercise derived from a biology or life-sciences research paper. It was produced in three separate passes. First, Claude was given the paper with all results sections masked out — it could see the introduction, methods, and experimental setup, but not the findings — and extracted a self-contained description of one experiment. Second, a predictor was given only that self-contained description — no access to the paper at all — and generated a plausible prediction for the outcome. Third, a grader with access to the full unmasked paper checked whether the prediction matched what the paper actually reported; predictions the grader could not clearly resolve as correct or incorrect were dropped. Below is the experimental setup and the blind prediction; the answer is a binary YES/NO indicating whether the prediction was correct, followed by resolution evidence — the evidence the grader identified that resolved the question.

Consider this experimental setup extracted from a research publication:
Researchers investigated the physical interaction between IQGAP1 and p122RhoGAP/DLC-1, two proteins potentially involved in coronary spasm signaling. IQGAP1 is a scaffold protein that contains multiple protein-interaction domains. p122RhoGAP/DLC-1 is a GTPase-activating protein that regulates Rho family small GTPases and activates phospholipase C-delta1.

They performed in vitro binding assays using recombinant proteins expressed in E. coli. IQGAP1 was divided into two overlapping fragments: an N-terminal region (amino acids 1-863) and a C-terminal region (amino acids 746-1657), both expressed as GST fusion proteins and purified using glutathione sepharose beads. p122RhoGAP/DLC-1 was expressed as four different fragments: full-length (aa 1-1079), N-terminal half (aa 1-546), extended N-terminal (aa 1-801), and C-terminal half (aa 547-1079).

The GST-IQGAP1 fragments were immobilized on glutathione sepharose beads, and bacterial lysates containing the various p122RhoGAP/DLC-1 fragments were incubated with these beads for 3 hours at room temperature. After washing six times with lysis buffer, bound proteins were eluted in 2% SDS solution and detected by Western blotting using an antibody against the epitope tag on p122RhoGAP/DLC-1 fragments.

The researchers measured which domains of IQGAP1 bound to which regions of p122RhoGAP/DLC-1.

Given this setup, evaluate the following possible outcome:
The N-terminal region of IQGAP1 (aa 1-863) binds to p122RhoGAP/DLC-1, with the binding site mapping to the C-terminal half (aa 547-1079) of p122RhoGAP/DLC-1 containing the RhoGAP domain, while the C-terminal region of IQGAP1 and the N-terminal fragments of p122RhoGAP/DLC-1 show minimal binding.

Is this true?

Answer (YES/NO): NO